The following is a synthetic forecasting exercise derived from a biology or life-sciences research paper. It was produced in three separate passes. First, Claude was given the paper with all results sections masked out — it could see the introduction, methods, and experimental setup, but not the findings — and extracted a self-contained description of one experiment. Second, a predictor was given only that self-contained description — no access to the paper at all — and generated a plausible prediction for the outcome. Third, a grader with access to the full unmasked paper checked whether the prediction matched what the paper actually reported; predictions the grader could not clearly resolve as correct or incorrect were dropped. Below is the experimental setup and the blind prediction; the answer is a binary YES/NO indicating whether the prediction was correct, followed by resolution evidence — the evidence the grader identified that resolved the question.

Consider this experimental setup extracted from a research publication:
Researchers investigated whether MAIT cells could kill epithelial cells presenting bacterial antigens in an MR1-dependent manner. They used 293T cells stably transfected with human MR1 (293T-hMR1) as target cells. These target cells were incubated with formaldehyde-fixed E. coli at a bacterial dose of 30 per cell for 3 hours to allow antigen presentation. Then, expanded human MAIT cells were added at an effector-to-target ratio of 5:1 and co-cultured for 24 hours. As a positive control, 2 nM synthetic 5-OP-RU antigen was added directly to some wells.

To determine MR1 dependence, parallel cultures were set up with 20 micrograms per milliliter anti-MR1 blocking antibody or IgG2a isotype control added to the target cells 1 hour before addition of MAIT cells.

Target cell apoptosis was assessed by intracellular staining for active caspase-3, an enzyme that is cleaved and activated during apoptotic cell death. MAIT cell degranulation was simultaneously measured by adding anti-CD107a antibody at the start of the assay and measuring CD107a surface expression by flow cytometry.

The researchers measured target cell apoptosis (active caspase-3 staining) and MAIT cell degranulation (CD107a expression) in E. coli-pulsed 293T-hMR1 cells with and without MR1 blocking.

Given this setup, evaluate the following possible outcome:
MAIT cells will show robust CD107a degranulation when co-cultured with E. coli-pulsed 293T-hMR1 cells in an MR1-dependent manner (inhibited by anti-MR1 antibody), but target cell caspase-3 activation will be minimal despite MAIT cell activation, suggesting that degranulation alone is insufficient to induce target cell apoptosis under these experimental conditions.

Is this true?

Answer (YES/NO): NO